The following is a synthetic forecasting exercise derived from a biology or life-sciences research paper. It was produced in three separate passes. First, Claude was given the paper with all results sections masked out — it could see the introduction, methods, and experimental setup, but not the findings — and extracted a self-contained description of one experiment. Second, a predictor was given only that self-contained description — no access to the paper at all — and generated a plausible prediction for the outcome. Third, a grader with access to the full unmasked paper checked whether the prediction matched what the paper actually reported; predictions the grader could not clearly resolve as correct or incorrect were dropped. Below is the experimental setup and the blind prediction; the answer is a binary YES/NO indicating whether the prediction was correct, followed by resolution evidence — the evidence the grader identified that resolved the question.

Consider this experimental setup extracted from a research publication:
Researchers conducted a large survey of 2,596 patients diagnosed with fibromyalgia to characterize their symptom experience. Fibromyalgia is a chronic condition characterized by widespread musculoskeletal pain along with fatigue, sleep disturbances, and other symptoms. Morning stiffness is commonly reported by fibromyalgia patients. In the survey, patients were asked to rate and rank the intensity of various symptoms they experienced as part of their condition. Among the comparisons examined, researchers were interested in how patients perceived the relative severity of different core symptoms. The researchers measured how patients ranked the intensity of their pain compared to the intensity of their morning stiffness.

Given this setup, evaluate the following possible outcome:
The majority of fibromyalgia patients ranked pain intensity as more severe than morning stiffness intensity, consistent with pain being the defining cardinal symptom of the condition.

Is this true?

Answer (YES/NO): NO